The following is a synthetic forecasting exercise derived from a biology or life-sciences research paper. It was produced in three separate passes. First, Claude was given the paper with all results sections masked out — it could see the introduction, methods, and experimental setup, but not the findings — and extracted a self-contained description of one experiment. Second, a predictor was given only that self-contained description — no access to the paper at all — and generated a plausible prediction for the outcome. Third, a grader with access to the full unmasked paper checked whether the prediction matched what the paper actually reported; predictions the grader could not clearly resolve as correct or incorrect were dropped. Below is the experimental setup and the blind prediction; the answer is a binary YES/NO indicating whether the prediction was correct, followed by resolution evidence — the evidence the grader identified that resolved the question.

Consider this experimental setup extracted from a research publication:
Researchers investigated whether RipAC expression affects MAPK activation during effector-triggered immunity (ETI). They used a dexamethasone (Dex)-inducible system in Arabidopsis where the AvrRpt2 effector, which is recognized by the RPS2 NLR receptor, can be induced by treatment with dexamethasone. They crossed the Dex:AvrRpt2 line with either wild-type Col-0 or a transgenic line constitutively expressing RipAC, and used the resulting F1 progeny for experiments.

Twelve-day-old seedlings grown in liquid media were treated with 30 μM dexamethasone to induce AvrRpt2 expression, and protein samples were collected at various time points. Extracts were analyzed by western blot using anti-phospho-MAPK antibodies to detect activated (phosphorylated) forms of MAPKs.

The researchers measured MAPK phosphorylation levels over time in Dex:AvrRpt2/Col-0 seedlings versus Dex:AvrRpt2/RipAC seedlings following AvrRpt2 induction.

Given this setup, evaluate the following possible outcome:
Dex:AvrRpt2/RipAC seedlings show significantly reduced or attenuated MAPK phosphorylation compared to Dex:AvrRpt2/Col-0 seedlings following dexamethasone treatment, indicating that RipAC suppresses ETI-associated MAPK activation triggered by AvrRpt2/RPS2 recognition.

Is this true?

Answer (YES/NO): YES